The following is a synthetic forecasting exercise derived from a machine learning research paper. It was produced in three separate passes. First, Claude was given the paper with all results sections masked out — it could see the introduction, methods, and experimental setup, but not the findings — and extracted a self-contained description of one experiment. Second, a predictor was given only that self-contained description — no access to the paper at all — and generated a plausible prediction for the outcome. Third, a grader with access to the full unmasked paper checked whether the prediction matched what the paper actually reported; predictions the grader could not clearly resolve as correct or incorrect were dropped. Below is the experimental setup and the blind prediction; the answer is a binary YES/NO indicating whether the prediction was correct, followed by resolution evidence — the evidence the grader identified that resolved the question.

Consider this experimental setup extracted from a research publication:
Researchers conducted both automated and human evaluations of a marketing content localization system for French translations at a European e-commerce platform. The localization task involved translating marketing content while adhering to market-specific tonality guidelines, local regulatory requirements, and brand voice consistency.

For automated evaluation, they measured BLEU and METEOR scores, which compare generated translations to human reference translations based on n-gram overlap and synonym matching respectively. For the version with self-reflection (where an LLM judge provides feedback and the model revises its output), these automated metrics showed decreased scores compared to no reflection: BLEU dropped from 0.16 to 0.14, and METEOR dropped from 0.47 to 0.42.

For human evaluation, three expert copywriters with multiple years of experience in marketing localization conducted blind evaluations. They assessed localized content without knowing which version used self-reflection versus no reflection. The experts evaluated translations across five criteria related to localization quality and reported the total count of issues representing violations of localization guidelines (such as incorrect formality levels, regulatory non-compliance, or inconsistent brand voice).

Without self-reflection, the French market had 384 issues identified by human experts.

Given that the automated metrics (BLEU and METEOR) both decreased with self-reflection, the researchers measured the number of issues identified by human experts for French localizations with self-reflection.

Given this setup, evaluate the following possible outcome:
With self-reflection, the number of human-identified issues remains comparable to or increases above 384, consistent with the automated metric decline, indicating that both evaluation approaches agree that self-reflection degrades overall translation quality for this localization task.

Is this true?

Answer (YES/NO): NO